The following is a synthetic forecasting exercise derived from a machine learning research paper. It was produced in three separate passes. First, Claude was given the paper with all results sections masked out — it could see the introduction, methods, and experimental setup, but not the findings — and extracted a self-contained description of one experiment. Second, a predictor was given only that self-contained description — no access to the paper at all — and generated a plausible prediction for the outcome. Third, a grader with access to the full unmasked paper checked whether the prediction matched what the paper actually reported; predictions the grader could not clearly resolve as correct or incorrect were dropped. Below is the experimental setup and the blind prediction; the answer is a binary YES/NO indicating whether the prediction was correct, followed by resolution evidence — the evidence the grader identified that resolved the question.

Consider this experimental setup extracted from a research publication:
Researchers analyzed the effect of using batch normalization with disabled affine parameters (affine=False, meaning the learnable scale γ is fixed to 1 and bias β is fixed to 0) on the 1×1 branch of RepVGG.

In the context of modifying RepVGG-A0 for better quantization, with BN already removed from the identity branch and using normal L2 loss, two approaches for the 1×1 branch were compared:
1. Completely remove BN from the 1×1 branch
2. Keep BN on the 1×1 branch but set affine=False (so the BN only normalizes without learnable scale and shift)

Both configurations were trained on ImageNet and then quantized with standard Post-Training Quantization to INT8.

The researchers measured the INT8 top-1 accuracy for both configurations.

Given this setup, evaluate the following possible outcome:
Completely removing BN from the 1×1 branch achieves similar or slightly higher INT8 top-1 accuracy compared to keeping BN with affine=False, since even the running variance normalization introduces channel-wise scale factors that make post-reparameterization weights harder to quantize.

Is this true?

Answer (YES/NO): NO